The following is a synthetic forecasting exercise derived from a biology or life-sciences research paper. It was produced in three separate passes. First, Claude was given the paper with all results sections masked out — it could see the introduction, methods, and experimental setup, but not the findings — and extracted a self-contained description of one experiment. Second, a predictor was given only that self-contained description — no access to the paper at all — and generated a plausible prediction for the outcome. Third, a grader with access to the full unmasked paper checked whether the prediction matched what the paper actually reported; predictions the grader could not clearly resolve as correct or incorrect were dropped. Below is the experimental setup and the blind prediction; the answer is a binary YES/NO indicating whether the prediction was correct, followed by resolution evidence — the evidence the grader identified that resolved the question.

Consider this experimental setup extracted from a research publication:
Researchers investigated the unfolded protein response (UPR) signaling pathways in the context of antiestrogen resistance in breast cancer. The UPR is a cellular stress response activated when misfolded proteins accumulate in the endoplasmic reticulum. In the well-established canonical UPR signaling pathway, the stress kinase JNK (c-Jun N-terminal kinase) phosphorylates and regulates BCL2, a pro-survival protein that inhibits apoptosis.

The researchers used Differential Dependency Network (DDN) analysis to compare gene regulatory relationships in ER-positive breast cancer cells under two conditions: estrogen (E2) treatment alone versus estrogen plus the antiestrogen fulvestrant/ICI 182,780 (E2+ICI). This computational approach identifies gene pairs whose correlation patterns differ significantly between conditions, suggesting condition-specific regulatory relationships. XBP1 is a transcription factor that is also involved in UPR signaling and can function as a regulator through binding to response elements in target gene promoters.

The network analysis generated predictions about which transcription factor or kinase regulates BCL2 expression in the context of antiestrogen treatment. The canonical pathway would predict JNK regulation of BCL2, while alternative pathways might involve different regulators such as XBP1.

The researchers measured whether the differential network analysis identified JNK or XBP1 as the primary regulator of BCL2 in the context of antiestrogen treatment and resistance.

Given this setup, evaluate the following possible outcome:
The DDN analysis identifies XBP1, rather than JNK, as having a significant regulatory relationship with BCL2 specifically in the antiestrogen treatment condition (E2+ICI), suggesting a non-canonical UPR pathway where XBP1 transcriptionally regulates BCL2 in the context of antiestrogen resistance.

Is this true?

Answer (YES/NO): YES